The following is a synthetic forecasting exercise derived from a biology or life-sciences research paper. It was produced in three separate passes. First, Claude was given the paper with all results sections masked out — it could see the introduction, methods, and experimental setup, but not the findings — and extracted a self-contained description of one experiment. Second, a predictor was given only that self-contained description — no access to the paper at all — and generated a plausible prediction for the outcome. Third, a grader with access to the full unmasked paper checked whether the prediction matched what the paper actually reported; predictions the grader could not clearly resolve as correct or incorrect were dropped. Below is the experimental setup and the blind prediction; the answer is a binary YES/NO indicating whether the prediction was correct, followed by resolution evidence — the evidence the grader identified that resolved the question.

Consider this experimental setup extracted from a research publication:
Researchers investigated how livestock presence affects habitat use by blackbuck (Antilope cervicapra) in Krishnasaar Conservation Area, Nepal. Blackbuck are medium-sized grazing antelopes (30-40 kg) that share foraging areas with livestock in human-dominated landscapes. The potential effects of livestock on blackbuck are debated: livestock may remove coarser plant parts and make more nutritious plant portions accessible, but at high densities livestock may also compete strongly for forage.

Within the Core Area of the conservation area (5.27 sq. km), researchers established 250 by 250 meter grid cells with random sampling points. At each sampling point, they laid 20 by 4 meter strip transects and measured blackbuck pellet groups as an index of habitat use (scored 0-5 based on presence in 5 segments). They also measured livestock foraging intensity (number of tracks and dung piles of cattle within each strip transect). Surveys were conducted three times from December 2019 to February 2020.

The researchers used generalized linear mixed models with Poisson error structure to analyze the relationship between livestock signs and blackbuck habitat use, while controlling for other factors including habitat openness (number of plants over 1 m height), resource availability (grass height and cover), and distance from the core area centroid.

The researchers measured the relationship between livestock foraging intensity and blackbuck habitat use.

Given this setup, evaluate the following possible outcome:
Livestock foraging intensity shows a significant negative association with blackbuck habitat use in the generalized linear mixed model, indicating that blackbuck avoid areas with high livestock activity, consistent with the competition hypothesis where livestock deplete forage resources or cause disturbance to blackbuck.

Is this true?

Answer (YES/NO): NO